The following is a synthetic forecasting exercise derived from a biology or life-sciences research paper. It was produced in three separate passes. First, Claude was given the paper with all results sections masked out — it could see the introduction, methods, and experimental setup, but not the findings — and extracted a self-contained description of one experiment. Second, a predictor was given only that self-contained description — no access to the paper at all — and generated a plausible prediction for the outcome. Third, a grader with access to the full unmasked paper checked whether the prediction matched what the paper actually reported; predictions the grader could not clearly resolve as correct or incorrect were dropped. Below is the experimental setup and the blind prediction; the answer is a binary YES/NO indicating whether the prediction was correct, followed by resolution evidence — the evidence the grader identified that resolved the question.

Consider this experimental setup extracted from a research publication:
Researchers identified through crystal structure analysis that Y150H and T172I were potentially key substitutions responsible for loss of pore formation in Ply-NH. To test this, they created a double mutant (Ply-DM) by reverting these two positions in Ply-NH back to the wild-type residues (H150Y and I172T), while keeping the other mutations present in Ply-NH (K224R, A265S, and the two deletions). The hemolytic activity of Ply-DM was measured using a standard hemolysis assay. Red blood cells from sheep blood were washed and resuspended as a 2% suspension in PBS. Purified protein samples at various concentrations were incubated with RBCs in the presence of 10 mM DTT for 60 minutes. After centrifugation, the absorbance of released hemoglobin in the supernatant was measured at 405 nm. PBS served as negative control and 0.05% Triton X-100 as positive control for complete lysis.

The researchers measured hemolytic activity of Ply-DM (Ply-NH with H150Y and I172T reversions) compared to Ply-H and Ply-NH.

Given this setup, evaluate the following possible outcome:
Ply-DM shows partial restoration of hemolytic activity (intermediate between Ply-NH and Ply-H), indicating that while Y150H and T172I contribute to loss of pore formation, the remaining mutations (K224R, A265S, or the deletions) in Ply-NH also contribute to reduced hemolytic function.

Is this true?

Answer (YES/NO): NO